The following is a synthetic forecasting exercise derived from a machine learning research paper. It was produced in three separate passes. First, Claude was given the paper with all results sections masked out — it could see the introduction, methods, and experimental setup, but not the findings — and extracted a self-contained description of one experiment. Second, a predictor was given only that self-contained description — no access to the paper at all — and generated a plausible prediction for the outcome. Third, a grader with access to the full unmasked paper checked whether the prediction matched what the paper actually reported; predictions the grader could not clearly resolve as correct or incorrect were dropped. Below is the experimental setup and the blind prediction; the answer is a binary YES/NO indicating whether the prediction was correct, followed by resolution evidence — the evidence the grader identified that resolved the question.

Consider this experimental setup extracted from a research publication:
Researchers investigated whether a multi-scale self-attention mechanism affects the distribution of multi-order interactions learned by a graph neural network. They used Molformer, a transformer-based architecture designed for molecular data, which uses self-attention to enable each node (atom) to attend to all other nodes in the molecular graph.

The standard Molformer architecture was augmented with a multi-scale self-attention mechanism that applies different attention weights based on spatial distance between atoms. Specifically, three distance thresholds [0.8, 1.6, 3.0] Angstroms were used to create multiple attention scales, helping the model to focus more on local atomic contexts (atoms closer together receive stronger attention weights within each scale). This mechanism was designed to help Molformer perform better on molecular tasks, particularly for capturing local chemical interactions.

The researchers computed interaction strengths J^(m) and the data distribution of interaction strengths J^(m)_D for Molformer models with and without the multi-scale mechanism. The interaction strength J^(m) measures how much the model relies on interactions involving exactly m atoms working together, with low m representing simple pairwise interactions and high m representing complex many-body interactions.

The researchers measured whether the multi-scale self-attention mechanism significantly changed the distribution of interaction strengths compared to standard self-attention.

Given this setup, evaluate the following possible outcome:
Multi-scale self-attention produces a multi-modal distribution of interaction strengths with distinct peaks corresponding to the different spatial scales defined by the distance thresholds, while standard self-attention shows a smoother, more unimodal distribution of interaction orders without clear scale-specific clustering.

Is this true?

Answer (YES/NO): NO